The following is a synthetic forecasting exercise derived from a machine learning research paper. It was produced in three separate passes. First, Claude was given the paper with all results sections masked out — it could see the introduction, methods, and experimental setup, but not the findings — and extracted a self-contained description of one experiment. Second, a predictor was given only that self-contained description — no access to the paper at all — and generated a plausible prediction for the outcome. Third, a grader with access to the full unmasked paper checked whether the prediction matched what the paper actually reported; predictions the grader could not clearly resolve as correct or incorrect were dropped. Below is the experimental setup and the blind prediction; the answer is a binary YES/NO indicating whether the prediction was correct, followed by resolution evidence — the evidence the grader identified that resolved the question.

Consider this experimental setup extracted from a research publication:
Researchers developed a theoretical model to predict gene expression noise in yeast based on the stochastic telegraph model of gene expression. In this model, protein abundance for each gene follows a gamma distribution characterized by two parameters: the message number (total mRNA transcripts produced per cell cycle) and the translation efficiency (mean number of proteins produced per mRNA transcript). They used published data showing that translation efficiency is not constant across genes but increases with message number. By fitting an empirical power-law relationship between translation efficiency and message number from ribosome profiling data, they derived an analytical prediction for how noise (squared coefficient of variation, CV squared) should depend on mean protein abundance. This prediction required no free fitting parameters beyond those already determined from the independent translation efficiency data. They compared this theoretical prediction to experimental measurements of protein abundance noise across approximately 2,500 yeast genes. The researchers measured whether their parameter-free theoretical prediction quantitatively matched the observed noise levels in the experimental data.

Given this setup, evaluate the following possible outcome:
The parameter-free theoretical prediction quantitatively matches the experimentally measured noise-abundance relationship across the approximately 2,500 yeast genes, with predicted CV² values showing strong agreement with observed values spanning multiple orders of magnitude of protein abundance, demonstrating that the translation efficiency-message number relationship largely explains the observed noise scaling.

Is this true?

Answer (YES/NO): YES